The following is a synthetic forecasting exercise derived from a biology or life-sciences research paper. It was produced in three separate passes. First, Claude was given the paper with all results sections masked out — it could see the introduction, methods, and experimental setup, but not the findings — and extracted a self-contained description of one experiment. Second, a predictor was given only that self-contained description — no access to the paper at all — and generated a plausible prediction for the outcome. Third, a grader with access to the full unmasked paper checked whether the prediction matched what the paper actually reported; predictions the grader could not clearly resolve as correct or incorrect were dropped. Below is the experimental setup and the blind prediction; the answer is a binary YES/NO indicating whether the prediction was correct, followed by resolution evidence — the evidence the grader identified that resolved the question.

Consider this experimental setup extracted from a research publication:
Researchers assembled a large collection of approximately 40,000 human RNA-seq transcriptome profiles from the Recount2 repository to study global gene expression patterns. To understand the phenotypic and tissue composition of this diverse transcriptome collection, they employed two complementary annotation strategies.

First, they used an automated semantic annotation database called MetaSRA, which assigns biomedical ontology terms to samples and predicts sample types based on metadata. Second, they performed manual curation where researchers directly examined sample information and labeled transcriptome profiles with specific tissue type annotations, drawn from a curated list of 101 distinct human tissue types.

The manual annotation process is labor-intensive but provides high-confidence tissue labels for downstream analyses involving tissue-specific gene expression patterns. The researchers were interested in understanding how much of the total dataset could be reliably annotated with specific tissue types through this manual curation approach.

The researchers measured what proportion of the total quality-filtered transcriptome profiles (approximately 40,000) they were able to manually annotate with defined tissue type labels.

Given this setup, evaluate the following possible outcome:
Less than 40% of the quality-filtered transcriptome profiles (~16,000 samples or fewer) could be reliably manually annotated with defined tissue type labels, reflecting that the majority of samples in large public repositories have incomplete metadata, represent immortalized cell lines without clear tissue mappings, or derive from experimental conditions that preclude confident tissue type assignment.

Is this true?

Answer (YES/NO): YES